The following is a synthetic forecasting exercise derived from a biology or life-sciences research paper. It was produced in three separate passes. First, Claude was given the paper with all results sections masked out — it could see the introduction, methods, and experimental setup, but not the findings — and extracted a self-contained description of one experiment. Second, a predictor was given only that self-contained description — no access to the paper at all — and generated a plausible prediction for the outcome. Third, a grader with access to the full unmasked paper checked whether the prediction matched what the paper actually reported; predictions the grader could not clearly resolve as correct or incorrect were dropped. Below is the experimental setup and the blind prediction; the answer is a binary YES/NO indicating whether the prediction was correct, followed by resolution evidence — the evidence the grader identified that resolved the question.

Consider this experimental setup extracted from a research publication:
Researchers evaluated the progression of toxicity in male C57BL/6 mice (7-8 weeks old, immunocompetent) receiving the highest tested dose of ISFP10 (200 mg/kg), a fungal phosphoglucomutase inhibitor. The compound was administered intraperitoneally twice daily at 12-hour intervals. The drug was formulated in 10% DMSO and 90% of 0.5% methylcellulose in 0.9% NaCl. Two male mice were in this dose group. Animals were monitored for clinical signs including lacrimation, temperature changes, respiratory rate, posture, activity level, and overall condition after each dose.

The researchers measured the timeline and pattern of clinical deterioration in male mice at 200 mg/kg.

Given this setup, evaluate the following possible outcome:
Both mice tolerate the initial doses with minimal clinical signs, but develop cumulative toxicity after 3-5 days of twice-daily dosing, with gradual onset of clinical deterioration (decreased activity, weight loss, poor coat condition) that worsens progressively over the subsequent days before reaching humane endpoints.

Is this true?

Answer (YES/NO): NO